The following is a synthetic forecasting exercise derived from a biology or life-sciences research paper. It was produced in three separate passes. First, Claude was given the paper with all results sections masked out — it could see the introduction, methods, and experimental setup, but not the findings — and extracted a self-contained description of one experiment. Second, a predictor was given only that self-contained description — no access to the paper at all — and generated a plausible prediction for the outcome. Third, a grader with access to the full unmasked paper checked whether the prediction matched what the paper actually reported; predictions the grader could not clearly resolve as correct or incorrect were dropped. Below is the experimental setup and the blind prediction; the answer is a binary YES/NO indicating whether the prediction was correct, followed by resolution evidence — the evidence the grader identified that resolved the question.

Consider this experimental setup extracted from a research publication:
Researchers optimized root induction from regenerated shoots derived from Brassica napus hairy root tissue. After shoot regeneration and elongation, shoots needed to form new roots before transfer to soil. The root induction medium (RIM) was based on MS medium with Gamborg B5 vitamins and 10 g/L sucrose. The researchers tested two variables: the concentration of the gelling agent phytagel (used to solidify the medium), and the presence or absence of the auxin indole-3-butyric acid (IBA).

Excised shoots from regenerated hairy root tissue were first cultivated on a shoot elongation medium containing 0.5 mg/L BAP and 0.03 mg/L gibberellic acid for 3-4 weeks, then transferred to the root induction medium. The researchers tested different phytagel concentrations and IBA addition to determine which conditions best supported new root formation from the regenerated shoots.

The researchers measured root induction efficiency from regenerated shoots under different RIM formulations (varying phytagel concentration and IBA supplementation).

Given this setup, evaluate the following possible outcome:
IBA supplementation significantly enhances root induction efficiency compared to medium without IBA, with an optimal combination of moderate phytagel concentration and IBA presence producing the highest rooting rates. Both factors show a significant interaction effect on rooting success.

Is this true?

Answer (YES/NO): NO